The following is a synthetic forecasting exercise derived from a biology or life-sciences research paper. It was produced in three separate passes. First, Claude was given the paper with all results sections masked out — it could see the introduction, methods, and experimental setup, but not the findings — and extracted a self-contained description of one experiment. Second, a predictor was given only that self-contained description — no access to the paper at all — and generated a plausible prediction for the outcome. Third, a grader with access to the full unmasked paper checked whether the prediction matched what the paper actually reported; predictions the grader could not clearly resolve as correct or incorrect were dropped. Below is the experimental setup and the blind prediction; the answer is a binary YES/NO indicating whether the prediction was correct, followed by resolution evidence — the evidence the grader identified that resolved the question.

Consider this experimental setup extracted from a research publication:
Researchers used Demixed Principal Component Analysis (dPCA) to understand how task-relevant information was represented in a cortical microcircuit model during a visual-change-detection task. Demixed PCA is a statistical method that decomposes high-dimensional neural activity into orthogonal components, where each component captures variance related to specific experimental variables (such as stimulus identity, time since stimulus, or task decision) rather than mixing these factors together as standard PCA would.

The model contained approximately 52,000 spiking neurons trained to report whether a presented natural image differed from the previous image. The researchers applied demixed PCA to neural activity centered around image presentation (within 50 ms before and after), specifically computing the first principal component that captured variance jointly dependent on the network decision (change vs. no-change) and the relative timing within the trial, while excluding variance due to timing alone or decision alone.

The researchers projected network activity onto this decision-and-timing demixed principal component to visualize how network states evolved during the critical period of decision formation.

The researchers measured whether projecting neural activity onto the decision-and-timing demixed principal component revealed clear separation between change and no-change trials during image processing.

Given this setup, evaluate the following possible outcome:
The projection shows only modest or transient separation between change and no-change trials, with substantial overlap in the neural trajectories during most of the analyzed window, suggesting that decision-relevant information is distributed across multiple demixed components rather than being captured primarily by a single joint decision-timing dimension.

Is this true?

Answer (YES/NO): NO